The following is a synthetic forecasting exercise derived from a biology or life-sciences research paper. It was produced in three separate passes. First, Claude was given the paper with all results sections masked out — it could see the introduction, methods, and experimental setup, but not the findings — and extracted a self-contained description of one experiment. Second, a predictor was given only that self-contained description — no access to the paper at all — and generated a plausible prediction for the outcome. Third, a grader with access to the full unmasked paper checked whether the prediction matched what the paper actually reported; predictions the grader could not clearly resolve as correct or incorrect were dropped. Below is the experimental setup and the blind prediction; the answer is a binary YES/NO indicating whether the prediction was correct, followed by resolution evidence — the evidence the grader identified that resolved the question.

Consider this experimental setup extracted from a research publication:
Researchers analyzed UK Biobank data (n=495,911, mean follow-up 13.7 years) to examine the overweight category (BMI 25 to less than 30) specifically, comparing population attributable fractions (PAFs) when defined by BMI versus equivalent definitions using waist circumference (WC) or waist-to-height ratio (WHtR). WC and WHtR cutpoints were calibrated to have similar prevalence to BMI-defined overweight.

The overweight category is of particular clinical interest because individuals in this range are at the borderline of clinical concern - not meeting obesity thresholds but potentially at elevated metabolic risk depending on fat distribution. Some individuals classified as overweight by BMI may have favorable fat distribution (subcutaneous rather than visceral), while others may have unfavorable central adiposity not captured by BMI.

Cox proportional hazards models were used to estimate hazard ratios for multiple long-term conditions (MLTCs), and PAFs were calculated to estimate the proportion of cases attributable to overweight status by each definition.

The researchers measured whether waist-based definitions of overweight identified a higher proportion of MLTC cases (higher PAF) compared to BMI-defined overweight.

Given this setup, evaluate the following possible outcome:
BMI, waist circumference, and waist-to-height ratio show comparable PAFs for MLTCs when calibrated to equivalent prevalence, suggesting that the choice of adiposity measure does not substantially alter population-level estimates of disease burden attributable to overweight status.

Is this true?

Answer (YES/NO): NO